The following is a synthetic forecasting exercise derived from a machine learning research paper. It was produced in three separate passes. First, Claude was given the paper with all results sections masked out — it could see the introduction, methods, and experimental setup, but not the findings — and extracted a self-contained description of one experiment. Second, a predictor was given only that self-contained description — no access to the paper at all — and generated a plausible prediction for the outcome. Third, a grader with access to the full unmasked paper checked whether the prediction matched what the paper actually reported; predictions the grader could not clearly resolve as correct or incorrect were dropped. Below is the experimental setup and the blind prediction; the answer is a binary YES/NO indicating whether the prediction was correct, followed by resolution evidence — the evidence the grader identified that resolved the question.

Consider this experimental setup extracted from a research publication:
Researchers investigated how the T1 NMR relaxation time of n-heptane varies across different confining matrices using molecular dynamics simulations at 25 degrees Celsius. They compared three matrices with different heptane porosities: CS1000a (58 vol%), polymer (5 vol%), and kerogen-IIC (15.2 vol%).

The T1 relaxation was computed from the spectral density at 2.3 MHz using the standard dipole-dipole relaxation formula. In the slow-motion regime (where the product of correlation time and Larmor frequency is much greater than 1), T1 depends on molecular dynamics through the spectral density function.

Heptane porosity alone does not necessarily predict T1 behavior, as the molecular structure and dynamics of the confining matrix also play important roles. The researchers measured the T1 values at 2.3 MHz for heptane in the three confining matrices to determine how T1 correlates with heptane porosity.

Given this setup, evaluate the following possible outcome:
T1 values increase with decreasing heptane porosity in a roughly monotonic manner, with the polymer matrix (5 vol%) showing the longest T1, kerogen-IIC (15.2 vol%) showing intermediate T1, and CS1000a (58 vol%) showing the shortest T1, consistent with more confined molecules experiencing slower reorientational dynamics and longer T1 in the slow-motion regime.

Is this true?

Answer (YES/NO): NO